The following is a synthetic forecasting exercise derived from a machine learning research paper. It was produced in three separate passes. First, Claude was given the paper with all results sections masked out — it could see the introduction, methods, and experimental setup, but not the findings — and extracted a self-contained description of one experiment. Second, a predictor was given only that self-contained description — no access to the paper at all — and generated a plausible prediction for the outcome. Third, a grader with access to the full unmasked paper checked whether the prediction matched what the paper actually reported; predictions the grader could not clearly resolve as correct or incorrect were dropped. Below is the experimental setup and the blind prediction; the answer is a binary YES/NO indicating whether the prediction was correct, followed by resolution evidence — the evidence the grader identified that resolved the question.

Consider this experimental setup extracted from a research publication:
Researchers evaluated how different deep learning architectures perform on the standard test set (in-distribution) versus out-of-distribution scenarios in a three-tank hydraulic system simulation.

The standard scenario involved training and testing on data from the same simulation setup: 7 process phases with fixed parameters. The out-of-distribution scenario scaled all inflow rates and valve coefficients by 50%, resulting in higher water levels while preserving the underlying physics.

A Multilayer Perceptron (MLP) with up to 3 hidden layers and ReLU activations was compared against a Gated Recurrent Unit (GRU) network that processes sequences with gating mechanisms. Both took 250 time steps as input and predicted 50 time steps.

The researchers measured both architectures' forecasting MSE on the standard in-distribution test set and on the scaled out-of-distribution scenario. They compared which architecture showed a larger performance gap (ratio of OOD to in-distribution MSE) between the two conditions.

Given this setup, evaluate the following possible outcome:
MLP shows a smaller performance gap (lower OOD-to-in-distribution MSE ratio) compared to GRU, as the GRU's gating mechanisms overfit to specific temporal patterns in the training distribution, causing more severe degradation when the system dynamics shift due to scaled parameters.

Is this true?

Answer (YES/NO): YES